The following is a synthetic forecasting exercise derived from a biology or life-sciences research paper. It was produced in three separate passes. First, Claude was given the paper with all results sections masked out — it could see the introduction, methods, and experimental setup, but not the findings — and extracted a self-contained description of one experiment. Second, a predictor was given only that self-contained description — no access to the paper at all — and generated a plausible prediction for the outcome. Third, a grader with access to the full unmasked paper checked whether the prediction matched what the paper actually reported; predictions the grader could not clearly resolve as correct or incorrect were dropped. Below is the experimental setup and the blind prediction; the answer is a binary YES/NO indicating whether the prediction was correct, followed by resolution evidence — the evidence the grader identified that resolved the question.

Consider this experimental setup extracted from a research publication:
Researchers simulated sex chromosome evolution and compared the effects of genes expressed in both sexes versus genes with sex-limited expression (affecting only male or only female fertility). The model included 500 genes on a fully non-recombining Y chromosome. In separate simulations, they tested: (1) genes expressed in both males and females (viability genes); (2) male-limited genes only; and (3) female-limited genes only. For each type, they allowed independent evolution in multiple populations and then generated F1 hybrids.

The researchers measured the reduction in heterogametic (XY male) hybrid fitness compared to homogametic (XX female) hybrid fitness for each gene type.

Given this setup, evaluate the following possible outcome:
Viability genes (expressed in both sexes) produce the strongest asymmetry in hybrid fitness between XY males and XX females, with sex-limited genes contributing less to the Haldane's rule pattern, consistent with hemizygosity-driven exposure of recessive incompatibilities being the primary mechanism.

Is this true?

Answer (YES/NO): NO